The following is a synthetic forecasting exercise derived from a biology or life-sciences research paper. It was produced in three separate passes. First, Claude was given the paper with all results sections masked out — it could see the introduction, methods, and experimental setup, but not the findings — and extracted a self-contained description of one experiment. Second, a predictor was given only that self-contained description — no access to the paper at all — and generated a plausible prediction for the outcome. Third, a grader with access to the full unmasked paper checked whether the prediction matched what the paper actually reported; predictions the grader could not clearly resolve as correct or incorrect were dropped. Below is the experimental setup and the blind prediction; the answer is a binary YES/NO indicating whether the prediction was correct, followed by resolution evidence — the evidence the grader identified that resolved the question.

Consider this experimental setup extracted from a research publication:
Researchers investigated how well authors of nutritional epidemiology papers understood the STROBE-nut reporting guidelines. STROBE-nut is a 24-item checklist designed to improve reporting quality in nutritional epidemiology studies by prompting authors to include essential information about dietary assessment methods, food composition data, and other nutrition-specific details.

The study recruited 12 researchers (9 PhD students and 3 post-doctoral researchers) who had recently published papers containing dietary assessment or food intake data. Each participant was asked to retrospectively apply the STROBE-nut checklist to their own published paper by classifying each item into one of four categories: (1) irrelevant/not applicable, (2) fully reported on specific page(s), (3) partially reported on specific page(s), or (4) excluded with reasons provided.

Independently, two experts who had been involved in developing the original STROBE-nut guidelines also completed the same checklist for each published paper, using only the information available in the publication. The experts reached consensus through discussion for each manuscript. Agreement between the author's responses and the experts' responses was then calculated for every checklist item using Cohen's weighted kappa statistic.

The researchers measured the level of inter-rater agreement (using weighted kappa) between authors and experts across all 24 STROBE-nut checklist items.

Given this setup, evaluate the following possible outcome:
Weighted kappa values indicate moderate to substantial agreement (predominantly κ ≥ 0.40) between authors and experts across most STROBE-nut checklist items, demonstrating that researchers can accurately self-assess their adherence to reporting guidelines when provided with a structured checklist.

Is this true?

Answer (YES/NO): NO